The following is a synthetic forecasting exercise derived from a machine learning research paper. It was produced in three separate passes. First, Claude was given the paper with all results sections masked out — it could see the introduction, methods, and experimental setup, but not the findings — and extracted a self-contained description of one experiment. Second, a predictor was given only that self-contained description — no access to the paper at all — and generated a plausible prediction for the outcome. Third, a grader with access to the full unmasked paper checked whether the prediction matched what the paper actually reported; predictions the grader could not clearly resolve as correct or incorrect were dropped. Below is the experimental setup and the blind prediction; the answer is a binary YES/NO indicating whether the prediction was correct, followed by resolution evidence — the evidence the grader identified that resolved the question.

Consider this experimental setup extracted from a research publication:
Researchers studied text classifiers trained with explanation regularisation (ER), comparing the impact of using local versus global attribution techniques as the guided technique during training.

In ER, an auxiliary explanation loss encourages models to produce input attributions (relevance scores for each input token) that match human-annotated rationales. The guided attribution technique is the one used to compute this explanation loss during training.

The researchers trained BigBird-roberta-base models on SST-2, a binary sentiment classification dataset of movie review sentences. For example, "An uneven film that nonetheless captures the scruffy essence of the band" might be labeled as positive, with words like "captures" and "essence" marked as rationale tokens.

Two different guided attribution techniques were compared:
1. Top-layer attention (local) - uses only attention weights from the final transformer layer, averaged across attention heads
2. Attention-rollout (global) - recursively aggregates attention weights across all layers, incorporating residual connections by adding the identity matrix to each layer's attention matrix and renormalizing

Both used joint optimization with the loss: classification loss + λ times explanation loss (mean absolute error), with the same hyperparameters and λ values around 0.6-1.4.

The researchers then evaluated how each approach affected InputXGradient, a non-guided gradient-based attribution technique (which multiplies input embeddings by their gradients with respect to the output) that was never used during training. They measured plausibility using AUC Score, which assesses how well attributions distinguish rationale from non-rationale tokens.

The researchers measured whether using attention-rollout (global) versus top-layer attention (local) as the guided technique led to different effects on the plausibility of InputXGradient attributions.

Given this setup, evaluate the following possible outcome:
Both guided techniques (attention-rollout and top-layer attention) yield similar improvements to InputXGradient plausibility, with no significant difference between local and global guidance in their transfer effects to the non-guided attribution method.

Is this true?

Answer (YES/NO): YES